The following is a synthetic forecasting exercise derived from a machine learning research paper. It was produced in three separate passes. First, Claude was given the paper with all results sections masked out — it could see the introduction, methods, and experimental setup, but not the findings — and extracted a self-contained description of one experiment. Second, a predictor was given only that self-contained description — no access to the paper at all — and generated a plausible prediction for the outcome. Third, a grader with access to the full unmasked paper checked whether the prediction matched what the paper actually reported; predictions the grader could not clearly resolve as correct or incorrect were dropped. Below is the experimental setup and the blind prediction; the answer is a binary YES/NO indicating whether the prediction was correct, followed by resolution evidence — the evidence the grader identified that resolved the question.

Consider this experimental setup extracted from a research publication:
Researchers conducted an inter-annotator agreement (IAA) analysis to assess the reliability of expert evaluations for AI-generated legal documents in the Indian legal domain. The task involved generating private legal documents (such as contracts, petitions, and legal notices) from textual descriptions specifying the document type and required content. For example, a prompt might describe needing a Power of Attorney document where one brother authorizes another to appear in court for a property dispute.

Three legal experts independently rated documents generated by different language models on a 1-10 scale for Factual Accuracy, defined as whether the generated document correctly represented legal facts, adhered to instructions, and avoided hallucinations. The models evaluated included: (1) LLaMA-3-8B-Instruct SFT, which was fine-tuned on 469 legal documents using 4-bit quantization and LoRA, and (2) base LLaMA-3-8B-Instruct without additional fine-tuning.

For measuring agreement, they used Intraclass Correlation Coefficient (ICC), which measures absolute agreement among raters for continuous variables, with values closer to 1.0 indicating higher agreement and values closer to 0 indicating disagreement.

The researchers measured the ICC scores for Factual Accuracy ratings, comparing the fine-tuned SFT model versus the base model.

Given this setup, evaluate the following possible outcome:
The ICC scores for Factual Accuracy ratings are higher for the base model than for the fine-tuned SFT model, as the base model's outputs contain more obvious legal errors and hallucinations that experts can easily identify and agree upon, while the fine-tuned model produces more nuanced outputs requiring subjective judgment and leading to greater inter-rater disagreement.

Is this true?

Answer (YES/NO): NO